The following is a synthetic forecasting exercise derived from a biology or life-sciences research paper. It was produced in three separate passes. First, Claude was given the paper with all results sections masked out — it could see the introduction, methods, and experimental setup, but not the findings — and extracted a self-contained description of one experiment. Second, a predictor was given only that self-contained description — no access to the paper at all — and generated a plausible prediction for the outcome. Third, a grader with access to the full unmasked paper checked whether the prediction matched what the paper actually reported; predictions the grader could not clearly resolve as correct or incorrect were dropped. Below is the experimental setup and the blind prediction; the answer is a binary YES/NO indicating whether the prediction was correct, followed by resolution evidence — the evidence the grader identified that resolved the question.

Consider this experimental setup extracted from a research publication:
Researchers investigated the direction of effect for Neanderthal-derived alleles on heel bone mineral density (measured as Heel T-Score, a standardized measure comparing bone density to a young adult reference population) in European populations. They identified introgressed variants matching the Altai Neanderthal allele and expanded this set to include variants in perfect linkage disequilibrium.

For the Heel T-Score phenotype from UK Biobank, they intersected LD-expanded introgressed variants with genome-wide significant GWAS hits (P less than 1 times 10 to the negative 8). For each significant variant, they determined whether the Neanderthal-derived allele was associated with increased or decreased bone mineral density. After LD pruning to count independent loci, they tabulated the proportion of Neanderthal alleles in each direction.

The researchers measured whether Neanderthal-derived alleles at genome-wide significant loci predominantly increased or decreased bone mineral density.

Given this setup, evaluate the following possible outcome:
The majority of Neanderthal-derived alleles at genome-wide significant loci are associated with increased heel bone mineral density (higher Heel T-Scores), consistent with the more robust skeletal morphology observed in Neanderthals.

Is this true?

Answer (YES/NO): YES